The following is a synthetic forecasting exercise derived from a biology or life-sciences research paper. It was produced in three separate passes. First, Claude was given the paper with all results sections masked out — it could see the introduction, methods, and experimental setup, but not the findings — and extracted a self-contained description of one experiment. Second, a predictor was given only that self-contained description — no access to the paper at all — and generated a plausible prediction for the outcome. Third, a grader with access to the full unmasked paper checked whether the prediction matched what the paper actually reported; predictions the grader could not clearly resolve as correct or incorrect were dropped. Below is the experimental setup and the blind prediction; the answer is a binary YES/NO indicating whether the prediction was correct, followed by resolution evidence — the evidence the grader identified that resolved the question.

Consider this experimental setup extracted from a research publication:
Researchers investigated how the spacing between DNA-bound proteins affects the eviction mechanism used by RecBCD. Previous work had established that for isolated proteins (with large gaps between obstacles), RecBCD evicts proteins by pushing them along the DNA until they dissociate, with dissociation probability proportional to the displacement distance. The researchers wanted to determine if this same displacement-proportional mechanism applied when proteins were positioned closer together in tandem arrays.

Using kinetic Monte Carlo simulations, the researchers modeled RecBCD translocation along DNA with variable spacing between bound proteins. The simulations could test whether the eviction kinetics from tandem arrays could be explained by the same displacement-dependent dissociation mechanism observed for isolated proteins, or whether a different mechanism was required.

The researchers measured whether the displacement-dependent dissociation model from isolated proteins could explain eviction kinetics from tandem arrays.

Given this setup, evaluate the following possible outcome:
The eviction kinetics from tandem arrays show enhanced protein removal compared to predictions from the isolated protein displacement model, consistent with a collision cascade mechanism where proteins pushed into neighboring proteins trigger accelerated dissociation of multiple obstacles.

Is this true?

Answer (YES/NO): YES